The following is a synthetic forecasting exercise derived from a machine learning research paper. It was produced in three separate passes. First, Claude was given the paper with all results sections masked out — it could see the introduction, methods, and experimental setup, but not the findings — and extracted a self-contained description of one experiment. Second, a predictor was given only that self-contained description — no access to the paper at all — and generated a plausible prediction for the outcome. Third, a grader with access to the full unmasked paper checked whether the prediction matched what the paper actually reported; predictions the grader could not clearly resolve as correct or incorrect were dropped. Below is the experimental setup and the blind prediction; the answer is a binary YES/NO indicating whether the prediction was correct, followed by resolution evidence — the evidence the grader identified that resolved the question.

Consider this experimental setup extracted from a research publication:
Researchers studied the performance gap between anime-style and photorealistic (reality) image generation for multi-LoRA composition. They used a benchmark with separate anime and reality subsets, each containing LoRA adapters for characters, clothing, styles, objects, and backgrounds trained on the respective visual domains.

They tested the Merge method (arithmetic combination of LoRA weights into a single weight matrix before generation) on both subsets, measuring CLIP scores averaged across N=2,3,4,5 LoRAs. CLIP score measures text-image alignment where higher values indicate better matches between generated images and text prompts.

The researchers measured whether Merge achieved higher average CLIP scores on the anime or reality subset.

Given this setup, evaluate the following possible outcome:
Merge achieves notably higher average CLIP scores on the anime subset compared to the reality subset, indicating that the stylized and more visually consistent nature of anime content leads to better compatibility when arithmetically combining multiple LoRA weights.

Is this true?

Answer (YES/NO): YES